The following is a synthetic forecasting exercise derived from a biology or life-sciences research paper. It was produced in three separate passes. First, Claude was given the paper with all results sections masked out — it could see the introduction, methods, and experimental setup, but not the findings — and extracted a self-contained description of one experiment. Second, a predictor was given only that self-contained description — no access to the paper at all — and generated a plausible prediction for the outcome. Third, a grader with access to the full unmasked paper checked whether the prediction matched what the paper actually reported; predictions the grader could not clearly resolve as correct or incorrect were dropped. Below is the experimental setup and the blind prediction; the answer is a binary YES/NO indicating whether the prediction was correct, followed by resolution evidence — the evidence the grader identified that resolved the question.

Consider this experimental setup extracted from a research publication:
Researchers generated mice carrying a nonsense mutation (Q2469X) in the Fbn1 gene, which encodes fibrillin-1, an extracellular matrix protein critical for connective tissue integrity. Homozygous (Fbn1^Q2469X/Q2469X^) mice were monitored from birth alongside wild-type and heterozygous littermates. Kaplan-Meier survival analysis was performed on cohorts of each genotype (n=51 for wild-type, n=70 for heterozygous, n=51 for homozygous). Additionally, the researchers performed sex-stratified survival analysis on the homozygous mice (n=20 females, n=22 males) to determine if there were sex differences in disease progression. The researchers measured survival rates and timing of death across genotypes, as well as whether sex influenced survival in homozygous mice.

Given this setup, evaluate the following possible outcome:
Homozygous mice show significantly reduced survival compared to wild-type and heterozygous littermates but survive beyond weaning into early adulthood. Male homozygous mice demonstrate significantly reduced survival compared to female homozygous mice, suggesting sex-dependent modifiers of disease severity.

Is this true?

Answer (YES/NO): NO